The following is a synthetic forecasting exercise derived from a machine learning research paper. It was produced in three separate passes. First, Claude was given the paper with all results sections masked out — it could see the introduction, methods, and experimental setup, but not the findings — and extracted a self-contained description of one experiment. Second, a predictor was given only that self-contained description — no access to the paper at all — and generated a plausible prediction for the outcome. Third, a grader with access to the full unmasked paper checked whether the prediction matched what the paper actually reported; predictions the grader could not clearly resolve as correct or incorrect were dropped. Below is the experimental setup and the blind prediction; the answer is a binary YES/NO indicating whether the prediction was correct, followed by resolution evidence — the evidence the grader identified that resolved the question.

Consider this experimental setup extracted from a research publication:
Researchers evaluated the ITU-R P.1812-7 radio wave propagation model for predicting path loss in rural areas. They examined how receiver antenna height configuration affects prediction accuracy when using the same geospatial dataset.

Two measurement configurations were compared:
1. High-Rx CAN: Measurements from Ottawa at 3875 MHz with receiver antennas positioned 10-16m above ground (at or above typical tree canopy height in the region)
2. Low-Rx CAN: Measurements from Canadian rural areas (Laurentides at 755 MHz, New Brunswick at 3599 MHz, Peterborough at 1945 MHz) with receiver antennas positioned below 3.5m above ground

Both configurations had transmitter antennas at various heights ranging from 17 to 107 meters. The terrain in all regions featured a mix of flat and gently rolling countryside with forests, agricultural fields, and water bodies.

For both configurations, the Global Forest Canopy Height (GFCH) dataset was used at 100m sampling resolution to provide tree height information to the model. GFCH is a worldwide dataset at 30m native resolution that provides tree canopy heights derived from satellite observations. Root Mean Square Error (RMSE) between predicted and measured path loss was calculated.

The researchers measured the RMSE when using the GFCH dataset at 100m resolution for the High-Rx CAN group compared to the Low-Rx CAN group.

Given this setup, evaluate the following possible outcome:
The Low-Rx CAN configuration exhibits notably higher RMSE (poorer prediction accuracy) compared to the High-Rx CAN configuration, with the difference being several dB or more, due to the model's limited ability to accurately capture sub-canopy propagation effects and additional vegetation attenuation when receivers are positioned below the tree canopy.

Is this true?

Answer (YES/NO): YES